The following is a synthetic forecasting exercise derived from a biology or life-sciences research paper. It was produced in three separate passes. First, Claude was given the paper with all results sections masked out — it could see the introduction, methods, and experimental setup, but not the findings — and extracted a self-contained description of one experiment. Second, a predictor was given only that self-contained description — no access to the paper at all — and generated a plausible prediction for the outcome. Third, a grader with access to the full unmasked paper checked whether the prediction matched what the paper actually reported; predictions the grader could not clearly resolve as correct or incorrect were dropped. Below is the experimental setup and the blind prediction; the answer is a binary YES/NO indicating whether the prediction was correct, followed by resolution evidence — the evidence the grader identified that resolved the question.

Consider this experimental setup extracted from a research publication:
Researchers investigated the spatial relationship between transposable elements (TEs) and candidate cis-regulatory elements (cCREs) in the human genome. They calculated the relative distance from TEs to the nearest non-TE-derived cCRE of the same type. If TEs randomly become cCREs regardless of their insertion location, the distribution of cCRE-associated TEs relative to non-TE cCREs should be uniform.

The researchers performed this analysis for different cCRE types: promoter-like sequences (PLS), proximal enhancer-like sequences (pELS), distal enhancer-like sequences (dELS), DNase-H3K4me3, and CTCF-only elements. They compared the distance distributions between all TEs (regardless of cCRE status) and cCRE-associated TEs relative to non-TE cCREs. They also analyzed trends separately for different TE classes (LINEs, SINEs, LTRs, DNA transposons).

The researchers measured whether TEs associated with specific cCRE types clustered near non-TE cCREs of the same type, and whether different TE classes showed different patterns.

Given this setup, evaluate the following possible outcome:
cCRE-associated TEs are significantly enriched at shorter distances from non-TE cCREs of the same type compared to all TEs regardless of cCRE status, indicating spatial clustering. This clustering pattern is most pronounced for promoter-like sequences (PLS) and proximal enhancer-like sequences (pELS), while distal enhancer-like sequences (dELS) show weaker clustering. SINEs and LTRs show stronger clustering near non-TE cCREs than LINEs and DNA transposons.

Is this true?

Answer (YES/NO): NO